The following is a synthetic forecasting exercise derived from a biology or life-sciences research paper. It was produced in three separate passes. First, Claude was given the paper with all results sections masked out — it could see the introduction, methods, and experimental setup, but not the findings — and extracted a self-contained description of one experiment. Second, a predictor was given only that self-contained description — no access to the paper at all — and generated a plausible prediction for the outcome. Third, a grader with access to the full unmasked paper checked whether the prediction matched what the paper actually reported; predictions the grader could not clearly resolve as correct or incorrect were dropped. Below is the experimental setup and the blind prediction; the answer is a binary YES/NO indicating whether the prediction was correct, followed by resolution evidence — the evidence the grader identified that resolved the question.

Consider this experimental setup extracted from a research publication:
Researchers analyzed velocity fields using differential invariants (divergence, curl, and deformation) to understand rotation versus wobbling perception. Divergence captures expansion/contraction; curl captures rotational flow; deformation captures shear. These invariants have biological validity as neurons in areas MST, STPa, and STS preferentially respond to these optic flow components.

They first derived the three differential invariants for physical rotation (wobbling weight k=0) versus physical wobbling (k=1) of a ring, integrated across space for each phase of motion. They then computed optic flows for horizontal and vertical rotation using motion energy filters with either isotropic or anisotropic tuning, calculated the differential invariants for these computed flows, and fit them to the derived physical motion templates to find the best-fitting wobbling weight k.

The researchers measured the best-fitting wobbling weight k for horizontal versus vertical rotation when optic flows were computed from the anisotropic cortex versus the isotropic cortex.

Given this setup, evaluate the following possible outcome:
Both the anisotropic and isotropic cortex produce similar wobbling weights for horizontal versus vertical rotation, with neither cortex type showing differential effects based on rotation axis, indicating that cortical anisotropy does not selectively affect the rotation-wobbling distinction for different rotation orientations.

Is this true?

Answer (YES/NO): NO